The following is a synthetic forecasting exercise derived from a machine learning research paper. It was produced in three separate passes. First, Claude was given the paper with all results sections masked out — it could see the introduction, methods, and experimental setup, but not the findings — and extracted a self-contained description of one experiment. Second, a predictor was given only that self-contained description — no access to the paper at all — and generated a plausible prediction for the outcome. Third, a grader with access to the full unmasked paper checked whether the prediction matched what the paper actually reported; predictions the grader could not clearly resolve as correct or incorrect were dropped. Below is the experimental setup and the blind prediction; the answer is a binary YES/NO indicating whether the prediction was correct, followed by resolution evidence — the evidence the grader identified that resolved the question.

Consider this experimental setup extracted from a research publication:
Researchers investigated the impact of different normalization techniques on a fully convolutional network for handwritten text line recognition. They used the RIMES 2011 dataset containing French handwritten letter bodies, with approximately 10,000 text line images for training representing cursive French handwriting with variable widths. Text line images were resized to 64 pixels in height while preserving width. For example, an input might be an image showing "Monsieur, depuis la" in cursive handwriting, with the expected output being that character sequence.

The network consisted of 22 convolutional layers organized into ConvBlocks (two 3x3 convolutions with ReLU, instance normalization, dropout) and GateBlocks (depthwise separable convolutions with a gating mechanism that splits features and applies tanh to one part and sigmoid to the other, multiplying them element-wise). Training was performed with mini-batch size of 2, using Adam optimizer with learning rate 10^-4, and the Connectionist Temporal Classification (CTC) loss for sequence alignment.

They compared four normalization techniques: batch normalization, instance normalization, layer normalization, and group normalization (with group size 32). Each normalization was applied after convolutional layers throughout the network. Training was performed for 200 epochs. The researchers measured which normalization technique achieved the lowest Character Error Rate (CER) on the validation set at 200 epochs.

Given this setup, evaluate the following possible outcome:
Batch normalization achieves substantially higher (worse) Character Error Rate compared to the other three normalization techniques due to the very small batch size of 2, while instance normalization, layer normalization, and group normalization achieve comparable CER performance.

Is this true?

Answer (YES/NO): YES